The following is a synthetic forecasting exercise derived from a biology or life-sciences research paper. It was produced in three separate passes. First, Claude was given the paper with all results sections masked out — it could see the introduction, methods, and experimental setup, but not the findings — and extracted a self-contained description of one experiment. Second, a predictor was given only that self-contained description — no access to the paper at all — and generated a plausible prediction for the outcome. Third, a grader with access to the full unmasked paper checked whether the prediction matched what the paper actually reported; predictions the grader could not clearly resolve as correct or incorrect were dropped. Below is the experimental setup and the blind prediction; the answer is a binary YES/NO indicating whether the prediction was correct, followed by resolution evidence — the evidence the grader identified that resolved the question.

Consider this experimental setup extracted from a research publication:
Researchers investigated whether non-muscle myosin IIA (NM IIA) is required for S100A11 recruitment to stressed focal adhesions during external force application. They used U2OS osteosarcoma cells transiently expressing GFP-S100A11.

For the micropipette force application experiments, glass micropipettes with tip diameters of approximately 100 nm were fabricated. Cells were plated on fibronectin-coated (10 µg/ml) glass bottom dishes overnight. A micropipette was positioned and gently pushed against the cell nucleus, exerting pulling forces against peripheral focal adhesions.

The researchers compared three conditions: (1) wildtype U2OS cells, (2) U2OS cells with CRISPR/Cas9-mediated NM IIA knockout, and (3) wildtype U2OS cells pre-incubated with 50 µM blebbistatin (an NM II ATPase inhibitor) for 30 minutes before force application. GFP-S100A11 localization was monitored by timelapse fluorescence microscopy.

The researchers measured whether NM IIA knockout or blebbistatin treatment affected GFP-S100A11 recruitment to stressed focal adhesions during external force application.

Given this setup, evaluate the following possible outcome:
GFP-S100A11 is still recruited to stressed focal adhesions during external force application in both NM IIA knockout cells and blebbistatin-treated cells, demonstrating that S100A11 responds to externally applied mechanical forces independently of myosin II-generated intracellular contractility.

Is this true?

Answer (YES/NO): YES